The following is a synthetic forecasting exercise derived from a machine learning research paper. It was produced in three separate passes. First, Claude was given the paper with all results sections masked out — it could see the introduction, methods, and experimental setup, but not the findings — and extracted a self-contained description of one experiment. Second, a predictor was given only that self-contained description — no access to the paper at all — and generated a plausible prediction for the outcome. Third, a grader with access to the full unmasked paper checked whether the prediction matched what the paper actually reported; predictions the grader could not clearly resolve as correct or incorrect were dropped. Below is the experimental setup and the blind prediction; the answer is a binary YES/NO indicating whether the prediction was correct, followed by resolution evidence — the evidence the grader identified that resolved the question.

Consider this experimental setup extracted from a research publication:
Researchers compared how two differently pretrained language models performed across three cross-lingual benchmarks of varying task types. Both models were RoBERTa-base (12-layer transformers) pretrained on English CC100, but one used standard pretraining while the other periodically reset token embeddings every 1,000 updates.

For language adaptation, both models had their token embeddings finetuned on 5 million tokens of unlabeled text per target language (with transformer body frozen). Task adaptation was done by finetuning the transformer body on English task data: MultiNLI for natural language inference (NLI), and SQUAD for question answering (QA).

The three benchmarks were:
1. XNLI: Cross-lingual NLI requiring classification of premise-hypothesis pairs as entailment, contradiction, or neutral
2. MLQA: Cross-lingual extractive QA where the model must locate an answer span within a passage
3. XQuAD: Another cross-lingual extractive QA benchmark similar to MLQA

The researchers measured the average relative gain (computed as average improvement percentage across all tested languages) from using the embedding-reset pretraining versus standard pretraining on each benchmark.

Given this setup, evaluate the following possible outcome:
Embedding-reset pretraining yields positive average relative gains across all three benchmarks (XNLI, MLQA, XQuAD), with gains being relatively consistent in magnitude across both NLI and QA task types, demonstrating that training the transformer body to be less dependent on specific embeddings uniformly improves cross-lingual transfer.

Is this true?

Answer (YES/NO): NO